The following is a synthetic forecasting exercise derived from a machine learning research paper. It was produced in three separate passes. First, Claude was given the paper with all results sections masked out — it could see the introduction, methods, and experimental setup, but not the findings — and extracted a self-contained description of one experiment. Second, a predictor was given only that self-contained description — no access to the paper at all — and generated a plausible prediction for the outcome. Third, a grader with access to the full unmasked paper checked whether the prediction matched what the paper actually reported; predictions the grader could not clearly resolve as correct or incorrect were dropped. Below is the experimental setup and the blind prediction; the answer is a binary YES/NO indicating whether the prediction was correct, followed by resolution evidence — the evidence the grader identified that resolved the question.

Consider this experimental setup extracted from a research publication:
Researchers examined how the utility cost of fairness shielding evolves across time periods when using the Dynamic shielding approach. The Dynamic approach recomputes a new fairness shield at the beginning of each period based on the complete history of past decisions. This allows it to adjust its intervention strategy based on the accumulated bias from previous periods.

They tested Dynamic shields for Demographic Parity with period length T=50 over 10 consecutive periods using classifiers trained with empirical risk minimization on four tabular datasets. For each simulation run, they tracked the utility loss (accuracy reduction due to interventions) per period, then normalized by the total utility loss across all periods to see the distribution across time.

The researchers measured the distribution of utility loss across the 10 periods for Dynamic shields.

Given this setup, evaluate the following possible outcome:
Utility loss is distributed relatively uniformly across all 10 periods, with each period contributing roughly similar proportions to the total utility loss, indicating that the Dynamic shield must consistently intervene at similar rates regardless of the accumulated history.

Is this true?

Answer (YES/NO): NO